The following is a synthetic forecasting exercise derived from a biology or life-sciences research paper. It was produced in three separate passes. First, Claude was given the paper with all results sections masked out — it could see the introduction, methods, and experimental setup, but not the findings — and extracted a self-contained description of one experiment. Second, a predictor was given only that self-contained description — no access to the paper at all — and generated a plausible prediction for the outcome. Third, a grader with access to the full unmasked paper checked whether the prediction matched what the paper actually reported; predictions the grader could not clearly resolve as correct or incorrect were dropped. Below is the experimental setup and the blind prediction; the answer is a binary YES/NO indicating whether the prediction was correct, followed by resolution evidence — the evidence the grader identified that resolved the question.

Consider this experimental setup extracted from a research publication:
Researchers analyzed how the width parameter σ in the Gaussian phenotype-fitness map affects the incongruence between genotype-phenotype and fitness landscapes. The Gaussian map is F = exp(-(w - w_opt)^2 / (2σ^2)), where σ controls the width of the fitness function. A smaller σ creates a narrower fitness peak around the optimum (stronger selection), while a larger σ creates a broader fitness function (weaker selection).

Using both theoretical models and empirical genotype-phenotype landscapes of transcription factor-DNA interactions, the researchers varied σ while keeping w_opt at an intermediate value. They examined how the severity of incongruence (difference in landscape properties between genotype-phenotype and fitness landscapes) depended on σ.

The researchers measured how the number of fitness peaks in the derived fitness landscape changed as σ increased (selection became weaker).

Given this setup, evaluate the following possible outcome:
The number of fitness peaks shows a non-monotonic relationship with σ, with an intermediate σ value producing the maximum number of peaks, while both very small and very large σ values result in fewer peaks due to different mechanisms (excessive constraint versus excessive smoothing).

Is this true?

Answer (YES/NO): NO